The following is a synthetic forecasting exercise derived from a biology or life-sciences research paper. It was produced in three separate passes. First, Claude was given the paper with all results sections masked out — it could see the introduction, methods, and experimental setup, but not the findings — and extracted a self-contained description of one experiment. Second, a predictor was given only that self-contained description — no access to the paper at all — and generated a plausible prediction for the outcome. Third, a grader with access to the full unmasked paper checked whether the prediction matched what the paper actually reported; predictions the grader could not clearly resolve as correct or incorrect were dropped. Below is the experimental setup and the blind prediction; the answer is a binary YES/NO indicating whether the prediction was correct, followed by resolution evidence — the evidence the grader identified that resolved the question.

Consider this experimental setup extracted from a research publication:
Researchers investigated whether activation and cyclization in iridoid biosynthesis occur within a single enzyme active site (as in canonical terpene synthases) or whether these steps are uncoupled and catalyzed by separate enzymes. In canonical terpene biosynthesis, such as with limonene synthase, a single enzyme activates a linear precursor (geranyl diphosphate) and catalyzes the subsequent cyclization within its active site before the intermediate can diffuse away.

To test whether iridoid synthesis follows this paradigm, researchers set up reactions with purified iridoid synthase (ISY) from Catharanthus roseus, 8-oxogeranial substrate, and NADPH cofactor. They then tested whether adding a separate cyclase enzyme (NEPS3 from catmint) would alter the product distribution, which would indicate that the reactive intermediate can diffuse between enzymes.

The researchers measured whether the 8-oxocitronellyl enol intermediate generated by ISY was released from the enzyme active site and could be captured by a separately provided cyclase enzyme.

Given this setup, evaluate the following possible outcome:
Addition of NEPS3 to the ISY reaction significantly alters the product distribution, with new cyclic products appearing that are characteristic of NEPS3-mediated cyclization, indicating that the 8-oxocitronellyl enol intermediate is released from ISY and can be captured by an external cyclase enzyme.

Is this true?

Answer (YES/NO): YES